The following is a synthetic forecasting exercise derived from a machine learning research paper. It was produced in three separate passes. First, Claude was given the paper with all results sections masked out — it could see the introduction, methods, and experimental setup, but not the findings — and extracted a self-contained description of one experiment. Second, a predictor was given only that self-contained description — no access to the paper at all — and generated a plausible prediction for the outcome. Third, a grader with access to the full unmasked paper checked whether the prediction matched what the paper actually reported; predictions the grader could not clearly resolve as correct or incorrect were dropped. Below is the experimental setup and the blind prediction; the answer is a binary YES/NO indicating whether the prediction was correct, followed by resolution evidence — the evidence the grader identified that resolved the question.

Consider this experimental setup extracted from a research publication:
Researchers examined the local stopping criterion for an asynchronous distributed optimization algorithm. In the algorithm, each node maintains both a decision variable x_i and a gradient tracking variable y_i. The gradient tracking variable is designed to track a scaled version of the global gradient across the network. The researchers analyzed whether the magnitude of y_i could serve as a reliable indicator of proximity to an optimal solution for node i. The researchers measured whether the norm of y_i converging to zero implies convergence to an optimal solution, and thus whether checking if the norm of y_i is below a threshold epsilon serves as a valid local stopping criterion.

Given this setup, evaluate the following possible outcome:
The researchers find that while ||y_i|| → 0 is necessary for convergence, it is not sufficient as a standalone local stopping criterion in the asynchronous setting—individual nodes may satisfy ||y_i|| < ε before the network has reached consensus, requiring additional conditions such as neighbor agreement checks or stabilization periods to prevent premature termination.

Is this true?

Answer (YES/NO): NO